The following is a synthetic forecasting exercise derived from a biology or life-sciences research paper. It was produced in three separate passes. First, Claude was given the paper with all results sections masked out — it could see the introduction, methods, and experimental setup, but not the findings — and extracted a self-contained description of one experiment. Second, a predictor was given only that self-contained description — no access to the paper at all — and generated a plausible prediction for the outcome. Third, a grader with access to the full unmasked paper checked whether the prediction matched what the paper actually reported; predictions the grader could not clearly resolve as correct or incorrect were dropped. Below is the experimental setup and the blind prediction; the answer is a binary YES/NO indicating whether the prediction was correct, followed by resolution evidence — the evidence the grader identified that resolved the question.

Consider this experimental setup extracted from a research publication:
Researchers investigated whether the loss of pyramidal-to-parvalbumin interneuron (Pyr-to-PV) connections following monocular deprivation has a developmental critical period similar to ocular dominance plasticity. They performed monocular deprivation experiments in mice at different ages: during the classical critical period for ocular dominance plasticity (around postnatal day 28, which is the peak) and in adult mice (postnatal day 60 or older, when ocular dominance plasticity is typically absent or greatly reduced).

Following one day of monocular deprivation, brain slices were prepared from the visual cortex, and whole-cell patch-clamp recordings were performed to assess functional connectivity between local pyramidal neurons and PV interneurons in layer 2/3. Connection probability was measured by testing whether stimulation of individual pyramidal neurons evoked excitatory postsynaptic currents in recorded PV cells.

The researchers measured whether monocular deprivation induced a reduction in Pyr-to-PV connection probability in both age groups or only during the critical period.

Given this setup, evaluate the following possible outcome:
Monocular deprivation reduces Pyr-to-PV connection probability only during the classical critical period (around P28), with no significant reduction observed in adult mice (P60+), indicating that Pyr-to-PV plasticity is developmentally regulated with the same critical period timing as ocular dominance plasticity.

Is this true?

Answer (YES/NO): YES